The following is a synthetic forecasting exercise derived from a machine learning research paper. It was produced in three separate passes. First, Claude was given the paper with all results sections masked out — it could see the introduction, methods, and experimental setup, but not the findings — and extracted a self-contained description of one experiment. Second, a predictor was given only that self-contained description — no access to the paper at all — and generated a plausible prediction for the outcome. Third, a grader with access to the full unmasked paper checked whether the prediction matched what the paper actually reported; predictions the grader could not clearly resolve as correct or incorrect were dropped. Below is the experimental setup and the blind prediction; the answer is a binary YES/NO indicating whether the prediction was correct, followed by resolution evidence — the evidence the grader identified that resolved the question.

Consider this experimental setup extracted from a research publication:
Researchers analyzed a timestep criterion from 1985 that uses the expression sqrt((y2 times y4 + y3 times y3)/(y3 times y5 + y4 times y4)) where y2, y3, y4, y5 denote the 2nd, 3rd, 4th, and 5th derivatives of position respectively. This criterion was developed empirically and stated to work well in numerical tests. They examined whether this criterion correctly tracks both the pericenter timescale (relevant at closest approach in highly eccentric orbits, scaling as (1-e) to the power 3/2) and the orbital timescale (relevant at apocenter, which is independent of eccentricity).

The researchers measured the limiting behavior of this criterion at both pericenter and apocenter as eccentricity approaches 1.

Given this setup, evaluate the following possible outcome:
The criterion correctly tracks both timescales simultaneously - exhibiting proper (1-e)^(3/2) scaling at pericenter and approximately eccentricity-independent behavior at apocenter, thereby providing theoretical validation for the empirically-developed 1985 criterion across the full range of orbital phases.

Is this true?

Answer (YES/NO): YES